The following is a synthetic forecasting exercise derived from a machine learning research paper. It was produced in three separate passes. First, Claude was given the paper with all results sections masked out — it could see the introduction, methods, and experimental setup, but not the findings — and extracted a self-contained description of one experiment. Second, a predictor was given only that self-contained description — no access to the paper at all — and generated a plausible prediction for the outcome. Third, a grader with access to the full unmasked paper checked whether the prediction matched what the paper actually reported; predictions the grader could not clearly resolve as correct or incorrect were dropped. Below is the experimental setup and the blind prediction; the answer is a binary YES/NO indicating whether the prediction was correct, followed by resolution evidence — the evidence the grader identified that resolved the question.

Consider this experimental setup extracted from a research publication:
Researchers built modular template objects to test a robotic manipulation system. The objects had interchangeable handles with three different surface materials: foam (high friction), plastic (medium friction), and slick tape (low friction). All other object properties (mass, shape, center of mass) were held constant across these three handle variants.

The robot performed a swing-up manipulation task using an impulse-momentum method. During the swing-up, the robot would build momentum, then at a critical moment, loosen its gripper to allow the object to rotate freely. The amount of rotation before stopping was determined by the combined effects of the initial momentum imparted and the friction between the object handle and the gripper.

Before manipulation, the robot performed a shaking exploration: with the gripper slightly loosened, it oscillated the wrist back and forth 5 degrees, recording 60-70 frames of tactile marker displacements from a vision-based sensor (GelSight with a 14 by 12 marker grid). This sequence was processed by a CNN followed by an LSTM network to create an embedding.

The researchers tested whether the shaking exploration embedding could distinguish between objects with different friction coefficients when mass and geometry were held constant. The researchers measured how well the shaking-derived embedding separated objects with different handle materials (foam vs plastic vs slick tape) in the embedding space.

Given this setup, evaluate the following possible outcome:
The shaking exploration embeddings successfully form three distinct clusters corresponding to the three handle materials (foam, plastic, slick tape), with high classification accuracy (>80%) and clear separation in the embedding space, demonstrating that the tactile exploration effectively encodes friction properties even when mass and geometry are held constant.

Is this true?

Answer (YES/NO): YES